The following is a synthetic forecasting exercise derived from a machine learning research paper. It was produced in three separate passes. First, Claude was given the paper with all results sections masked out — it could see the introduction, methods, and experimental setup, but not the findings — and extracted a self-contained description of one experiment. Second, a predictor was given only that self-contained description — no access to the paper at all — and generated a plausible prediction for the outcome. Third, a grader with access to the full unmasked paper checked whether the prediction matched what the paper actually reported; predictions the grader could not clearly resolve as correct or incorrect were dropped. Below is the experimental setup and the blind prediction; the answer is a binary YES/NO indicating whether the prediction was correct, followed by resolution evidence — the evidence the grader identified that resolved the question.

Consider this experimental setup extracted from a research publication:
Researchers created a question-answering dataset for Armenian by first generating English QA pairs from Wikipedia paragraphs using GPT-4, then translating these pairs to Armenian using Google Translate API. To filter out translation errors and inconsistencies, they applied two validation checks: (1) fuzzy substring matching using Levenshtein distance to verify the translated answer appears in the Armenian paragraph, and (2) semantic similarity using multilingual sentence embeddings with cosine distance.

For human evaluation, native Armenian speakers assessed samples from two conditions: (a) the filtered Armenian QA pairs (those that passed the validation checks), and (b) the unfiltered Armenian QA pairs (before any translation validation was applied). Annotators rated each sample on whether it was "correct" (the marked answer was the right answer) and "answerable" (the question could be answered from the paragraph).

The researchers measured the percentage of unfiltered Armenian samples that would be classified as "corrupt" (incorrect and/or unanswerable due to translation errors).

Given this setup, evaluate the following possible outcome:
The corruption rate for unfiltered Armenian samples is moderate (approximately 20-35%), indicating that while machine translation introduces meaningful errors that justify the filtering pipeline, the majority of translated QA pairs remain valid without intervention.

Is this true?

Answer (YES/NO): NO